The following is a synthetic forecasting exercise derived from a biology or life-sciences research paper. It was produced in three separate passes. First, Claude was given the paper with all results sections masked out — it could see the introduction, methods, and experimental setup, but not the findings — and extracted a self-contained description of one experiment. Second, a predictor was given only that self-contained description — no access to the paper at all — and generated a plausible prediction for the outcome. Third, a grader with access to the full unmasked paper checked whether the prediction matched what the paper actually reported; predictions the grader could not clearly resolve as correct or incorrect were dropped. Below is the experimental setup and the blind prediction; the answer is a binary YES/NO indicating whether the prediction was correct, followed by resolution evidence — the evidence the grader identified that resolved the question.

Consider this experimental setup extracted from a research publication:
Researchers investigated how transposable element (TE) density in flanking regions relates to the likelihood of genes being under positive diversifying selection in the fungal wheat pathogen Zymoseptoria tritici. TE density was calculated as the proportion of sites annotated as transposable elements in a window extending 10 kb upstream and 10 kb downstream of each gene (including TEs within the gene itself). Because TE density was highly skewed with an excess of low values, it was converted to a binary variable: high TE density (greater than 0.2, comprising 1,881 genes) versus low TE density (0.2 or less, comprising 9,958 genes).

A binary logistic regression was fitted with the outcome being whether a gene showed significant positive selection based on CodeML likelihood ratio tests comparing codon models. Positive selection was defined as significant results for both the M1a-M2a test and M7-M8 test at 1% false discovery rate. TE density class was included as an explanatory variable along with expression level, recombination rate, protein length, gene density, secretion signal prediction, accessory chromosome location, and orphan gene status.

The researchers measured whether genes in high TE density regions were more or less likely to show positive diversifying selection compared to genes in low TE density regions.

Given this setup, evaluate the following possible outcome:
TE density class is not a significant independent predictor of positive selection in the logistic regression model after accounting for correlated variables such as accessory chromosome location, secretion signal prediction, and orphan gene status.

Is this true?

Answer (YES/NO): YES